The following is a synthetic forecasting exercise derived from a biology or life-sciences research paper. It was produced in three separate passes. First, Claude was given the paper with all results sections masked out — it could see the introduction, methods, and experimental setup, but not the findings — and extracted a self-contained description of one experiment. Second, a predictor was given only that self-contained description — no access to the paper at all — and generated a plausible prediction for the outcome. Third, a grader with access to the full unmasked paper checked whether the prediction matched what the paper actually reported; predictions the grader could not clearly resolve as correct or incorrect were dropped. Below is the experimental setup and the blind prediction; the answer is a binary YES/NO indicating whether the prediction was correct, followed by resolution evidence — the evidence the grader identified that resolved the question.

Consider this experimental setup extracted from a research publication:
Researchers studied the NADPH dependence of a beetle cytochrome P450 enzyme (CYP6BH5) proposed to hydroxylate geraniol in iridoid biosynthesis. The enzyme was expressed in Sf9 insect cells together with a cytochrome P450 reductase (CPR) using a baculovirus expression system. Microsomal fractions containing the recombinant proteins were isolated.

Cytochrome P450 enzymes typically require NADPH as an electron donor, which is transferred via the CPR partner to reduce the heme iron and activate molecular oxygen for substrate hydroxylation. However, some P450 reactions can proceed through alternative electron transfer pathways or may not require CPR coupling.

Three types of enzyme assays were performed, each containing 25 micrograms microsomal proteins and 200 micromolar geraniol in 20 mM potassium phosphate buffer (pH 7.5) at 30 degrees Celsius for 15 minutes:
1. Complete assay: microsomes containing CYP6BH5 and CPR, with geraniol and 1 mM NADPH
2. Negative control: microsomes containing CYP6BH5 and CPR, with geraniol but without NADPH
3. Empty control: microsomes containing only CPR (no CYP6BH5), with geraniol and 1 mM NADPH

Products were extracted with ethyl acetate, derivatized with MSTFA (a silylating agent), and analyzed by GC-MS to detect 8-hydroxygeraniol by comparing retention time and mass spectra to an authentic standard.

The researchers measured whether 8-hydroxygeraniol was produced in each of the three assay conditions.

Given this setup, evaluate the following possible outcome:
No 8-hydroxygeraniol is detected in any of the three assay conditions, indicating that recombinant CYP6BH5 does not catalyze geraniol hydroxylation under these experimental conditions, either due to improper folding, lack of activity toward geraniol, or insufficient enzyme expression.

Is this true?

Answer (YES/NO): NO